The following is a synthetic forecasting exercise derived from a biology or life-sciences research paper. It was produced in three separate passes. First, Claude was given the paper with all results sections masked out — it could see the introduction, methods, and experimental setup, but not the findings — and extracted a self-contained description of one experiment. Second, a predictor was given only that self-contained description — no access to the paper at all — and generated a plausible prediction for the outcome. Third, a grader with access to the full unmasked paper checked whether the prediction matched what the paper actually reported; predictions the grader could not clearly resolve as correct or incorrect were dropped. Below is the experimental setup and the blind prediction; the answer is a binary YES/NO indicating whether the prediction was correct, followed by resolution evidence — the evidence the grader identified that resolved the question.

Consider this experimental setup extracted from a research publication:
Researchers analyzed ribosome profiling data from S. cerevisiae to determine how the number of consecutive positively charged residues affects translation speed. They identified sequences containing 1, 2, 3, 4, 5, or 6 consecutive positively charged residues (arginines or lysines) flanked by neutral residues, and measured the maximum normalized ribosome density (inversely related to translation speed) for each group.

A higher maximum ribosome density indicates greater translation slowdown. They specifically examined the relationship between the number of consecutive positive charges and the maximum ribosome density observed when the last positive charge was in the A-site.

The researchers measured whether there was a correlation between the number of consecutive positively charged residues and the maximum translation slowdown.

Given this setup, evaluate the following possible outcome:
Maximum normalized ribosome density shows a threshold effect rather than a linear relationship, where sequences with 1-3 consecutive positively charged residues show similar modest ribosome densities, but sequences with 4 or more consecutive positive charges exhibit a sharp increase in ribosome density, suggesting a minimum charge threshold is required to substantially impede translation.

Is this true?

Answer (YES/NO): NO